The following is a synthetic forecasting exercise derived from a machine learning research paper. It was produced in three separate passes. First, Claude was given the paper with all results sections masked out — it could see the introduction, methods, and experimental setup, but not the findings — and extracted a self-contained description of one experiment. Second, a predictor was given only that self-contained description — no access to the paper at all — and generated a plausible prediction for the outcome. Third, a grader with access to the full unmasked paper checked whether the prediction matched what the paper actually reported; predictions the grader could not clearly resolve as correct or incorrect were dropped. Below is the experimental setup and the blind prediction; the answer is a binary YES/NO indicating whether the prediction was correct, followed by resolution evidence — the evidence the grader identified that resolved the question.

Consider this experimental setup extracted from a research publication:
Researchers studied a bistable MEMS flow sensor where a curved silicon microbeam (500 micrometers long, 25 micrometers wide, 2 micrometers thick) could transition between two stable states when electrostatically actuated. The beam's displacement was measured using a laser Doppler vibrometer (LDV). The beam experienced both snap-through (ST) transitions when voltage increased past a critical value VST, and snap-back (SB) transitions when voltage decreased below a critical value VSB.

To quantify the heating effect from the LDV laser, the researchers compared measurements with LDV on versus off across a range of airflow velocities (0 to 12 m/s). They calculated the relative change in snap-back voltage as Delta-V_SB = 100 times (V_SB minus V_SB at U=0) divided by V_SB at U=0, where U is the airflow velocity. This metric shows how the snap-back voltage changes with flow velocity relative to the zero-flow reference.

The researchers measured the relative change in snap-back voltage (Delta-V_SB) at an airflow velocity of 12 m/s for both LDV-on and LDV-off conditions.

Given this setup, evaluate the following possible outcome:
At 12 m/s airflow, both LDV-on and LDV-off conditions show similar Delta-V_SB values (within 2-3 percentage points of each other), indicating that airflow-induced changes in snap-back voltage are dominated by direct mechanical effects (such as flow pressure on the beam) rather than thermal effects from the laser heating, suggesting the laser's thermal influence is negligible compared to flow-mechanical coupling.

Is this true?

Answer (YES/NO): NO